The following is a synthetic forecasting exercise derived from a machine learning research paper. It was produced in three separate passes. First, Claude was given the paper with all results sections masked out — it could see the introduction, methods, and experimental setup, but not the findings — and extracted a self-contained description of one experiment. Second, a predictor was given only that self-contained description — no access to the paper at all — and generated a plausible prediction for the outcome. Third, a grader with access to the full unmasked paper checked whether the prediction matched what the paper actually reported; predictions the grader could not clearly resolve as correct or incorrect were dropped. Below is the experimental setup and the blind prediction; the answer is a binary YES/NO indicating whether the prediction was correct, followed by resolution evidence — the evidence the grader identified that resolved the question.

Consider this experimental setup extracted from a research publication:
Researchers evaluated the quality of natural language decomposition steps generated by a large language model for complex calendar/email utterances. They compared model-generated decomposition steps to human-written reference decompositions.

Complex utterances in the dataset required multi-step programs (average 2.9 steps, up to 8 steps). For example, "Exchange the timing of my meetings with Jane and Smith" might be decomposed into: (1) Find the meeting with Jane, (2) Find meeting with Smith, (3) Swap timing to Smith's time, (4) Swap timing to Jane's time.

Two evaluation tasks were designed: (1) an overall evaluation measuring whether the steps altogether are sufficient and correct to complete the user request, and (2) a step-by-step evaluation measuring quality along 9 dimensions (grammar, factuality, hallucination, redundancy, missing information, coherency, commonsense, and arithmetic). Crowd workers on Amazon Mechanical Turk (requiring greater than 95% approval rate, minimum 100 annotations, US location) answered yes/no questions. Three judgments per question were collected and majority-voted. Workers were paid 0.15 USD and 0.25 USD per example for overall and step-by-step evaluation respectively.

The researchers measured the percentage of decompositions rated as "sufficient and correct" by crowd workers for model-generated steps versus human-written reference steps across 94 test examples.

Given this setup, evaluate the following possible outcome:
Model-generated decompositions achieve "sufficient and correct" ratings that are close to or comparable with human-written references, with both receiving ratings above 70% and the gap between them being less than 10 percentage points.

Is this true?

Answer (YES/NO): YES